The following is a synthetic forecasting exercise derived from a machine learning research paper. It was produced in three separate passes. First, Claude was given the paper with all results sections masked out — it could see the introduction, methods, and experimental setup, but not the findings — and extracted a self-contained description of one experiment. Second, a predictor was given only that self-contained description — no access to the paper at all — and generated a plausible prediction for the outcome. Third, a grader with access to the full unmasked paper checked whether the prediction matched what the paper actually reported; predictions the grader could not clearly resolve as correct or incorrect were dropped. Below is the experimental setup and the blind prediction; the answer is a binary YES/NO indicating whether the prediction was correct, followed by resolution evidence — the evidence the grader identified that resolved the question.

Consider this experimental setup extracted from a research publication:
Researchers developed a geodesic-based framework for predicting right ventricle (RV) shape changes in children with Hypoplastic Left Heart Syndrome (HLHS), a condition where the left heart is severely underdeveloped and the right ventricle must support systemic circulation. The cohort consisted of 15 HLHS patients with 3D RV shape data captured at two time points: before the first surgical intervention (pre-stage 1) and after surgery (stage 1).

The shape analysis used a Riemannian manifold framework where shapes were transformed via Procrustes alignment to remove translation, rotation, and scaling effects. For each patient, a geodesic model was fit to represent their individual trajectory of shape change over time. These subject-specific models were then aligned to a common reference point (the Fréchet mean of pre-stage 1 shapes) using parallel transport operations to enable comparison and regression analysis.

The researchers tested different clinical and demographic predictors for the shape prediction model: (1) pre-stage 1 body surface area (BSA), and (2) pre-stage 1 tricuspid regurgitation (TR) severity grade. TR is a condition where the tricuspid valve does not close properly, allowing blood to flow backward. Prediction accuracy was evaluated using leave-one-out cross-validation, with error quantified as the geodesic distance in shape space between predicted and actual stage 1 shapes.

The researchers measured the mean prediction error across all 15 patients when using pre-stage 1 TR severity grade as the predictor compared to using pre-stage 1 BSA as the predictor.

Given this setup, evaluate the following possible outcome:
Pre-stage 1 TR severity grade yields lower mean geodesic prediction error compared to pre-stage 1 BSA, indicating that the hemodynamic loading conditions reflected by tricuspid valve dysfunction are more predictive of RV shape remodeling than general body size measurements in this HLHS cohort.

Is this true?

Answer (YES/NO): YES